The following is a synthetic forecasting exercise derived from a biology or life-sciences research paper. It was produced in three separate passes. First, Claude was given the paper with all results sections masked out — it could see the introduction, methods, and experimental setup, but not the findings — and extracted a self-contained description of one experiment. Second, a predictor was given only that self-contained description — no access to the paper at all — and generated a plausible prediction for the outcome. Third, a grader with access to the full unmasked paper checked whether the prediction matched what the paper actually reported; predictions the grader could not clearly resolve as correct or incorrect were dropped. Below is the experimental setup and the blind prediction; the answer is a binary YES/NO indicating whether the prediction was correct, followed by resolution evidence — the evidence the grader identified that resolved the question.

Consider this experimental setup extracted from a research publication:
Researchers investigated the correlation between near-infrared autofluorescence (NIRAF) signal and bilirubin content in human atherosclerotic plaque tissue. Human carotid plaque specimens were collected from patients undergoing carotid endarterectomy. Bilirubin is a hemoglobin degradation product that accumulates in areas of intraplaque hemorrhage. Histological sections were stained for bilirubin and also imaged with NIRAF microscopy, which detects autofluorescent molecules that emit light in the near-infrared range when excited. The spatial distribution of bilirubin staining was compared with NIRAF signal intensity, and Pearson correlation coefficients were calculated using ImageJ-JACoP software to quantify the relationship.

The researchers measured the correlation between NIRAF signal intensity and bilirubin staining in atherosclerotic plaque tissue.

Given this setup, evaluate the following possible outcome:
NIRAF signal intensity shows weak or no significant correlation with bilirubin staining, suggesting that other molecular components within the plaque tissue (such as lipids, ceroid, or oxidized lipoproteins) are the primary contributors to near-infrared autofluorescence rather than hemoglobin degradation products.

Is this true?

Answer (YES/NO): NO